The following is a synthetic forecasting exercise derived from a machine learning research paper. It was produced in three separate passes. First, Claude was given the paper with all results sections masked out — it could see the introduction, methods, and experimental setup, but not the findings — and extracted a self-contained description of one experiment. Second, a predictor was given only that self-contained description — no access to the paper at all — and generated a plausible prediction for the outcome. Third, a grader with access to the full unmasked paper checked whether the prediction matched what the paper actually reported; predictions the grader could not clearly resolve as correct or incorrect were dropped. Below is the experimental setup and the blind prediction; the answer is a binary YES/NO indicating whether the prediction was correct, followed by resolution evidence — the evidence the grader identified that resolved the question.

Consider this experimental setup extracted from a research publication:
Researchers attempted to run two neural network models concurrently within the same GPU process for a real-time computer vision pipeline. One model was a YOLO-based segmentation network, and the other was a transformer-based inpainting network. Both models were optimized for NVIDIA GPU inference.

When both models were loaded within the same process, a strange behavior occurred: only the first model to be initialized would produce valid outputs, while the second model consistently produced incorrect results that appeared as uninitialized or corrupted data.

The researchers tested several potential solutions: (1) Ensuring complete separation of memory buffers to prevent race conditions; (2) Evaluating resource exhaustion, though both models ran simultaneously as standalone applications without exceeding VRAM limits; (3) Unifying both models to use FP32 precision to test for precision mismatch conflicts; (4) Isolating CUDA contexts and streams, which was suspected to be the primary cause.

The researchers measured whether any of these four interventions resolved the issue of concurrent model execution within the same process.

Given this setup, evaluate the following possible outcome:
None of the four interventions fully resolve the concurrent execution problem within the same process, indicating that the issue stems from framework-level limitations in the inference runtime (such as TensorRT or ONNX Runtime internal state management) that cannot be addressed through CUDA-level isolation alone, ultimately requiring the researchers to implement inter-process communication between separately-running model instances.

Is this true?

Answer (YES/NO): YES